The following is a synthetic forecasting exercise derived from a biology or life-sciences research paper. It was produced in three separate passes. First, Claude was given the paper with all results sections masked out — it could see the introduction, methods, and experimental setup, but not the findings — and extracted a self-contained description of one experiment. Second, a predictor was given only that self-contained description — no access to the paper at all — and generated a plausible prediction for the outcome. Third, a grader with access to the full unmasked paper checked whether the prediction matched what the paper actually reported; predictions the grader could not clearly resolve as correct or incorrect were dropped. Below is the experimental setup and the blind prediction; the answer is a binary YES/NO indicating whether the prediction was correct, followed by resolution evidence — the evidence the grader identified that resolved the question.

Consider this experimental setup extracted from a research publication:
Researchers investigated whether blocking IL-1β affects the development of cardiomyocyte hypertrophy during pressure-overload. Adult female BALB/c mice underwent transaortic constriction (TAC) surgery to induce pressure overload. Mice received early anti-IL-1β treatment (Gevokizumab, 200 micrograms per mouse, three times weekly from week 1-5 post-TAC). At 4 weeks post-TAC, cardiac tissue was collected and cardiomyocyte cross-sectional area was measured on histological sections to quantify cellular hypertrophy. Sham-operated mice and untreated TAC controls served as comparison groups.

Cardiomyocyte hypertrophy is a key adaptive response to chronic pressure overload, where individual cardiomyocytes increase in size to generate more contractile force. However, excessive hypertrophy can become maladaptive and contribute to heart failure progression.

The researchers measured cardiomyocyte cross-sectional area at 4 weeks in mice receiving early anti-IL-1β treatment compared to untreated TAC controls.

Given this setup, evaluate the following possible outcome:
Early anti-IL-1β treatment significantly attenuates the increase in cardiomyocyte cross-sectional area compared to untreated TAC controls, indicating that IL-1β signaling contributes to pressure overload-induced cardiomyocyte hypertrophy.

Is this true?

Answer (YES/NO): NO